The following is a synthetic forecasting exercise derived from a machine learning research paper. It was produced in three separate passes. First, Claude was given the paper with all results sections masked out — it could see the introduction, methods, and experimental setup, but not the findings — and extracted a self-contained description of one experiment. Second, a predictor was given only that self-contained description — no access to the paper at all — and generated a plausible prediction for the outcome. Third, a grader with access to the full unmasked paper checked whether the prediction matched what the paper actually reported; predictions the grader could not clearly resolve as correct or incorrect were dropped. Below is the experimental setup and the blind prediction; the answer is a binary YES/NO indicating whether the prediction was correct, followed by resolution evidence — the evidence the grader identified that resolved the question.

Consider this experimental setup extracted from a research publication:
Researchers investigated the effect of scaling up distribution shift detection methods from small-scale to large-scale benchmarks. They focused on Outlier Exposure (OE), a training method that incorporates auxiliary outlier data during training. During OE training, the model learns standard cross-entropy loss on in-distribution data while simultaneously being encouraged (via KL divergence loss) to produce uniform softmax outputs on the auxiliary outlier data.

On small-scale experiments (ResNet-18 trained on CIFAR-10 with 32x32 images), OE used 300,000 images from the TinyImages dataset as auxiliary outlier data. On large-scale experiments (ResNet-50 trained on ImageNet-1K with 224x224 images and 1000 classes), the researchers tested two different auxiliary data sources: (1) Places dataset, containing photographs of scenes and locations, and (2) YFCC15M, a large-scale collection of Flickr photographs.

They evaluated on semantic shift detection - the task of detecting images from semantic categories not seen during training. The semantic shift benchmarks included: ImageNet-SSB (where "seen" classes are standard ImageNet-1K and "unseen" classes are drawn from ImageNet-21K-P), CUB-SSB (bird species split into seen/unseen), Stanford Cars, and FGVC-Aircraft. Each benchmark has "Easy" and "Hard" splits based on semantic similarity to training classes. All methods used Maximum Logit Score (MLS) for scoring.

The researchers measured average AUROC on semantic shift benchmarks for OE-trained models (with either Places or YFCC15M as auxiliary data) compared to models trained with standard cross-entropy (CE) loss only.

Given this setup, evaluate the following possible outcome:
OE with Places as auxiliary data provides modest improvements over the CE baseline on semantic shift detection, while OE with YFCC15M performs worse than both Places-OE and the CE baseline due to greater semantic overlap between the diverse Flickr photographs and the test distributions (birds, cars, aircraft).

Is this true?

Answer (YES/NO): NO